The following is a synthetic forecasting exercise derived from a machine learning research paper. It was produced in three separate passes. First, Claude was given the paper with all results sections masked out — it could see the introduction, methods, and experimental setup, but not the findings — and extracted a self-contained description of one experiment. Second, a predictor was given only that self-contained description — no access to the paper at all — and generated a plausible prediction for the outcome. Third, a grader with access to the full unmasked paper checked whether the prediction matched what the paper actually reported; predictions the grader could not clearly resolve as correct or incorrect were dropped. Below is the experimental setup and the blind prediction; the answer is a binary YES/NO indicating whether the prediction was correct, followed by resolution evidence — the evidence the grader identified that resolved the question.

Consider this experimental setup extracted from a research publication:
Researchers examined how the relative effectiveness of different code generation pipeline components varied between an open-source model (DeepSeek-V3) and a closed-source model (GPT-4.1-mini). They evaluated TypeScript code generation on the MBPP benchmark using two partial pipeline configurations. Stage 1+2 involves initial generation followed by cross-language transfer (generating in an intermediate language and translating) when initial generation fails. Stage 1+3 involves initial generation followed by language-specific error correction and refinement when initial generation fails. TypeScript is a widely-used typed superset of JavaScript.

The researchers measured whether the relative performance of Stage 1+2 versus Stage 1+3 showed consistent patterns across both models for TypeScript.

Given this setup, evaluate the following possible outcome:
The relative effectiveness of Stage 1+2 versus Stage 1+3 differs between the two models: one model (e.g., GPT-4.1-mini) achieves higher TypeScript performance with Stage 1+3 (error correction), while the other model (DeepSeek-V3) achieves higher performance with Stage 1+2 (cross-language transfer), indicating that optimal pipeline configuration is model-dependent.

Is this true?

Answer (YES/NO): YES